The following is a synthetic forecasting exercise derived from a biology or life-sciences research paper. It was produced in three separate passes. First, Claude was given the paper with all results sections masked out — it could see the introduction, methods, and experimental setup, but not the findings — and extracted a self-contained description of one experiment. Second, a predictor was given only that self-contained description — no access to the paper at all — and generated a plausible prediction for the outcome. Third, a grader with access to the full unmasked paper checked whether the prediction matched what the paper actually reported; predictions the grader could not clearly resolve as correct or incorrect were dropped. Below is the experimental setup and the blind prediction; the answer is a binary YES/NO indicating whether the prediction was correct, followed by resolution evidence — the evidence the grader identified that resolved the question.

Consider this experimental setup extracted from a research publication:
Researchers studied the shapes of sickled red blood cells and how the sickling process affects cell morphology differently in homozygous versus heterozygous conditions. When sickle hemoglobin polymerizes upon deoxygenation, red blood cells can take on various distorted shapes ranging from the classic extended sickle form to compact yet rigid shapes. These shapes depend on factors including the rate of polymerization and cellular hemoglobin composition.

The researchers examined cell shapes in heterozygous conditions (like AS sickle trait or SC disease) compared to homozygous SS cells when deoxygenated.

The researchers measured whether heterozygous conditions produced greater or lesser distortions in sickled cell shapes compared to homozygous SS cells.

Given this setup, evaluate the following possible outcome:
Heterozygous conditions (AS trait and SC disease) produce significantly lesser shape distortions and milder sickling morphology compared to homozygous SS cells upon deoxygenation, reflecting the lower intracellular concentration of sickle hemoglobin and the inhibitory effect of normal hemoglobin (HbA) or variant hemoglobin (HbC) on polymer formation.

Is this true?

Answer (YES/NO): NO